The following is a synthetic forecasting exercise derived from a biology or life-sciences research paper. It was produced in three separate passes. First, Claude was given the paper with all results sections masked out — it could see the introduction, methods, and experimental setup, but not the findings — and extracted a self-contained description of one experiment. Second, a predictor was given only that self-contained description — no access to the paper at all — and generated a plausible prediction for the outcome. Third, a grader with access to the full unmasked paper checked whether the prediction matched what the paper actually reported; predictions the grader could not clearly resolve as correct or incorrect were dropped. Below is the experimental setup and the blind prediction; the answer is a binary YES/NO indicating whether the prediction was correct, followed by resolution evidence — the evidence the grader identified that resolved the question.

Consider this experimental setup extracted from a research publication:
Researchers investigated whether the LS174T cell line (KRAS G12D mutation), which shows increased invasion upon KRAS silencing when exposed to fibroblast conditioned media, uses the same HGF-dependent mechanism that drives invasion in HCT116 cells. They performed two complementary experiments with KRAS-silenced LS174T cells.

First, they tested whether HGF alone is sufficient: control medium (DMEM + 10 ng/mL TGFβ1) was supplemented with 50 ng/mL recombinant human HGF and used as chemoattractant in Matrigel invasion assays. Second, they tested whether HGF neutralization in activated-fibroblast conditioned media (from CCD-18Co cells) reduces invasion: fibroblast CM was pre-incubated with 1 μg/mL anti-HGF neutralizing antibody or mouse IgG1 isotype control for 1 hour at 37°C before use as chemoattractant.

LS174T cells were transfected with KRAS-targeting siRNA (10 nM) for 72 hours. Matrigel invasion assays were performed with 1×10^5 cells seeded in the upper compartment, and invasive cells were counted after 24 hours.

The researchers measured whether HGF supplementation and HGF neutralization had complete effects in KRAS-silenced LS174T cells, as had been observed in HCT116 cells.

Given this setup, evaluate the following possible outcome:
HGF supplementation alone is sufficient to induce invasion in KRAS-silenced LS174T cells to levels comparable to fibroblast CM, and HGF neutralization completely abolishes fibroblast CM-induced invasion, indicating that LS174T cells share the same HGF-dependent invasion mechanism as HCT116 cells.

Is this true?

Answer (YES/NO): NO